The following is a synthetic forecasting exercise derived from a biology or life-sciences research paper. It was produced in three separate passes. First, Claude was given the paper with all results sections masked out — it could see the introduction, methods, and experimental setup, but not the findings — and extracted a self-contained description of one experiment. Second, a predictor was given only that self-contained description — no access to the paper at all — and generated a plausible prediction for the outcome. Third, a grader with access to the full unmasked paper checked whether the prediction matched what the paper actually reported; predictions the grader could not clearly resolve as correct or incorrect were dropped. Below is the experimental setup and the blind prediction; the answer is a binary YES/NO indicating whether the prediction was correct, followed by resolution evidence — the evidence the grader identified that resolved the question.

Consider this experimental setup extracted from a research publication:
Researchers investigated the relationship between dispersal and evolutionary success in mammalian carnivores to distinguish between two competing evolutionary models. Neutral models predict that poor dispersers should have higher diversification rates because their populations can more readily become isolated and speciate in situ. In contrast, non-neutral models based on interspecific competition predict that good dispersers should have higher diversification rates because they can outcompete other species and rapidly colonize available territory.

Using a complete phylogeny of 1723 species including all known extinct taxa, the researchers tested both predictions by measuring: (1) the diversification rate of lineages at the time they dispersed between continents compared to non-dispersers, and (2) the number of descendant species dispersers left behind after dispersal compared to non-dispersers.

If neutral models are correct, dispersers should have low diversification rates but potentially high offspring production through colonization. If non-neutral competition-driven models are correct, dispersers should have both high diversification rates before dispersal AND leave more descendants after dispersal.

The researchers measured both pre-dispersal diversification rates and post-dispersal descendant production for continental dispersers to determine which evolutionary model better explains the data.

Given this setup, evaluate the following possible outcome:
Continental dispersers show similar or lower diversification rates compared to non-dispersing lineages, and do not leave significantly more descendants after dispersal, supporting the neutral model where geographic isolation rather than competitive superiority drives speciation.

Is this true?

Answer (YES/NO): NO